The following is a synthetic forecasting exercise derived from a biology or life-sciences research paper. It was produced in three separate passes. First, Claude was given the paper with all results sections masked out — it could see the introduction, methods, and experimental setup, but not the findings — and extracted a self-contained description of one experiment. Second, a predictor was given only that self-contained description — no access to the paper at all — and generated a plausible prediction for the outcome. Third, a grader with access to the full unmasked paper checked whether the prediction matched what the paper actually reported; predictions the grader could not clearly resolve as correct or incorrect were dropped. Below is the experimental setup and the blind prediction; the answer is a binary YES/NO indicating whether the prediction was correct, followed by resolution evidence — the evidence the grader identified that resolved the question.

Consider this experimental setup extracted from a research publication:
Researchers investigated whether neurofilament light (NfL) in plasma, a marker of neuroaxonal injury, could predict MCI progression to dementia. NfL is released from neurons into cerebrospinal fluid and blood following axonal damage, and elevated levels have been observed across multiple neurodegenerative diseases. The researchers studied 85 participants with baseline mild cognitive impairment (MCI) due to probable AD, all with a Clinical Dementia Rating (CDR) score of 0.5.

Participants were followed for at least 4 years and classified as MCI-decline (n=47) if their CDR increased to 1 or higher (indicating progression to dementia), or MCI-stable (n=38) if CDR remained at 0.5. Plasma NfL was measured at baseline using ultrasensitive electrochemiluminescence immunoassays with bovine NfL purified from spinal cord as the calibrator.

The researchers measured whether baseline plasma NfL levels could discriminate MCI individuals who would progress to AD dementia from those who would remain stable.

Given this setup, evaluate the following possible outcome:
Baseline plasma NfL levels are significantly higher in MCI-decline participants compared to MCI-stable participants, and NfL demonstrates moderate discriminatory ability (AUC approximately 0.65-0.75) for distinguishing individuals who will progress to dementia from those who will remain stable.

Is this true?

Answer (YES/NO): NO